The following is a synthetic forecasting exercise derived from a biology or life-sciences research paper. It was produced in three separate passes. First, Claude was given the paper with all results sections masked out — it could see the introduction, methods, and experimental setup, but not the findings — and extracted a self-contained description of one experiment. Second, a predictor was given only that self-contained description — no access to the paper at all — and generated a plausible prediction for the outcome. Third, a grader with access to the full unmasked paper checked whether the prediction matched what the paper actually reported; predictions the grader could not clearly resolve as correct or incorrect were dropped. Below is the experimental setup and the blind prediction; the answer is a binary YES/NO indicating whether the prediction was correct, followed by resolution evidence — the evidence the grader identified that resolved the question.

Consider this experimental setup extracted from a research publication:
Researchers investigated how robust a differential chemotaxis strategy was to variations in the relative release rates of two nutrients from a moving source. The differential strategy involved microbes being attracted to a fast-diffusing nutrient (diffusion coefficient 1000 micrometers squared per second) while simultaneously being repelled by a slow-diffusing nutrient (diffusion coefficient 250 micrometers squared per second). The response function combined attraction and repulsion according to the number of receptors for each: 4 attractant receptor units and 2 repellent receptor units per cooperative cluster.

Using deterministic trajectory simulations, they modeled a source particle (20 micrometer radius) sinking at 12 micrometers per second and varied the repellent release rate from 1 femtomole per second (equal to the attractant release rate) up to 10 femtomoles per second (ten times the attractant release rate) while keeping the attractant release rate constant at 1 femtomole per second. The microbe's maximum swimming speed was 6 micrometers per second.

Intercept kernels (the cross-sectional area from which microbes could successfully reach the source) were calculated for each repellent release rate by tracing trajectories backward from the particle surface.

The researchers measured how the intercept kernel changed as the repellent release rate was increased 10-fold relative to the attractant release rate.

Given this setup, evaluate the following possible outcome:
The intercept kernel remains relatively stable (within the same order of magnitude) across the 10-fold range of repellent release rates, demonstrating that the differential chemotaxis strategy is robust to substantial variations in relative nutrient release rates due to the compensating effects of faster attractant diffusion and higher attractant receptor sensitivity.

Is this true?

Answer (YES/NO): NO